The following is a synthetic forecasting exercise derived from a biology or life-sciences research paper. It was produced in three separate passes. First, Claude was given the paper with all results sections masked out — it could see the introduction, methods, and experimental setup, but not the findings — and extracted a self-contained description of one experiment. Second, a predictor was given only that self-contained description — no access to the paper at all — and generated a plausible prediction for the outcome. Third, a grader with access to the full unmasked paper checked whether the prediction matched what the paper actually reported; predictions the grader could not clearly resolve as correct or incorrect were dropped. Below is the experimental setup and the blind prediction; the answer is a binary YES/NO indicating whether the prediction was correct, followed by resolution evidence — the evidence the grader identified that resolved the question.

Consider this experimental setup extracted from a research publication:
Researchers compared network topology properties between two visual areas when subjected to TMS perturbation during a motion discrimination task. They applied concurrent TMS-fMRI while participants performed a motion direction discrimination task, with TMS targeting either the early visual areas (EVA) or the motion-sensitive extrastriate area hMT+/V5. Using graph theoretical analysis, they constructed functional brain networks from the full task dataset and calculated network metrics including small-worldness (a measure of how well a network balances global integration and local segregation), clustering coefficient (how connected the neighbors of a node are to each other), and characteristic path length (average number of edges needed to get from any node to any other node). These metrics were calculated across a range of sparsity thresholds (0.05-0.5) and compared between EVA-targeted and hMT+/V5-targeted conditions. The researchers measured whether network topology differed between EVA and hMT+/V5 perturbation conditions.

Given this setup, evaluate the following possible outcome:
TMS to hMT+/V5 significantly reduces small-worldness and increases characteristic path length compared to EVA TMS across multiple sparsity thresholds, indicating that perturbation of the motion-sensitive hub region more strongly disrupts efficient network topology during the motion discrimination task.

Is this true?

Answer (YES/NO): NO